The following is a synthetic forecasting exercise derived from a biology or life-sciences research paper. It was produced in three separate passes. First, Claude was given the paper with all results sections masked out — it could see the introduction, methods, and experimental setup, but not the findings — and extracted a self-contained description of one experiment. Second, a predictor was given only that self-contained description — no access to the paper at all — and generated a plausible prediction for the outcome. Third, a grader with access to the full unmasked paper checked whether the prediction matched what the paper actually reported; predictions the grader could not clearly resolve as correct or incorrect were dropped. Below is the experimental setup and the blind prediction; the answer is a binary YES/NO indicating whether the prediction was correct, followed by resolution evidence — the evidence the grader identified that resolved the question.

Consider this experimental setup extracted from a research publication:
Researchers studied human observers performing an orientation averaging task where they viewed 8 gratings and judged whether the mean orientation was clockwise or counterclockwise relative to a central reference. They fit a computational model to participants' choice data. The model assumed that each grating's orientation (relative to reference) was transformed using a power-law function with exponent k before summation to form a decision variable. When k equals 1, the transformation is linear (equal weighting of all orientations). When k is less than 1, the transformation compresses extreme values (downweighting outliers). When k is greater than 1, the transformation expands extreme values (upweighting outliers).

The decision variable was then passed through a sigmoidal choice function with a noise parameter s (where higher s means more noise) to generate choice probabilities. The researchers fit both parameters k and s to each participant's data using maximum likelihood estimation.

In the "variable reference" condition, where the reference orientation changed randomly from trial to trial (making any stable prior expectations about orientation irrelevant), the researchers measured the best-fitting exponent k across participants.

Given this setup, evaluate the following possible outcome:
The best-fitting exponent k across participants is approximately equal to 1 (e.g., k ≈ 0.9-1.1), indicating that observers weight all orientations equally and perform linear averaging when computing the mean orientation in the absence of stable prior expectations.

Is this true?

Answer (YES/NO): NO